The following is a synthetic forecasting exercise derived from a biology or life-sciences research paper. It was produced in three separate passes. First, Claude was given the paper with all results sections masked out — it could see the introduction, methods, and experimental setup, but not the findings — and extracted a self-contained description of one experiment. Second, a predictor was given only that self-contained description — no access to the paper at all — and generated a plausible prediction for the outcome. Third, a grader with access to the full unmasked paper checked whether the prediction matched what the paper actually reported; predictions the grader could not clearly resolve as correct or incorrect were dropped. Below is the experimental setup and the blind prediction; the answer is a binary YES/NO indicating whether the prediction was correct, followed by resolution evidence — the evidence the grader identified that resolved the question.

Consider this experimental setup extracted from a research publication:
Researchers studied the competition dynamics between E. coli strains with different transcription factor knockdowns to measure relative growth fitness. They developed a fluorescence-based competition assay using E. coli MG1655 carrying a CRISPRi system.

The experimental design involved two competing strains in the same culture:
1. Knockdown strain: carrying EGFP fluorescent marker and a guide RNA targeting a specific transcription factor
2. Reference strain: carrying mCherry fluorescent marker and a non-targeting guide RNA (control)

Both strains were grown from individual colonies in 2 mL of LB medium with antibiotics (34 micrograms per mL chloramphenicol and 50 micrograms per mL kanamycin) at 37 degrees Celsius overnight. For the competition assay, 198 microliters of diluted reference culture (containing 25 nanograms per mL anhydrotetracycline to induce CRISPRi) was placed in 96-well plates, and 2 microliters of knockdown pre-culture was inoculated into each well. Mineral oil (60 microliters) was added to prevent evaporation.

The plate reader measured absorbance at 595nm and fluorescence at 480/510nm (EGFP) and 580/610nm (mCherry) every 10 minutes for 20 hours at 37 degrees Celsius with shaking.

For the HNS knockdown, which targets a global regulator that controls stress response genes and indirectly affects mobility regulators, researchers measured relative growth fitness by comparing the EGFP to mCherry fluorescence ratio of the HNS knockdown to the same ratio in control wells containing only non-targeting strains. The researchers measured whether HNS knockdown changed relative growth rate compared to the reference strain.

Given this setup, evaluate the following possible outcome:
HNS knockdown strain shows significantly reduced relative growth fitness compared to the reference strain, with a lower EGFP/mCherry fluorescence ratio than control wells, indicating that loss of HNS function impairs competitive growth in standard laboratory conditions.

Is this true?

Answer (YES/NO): NO